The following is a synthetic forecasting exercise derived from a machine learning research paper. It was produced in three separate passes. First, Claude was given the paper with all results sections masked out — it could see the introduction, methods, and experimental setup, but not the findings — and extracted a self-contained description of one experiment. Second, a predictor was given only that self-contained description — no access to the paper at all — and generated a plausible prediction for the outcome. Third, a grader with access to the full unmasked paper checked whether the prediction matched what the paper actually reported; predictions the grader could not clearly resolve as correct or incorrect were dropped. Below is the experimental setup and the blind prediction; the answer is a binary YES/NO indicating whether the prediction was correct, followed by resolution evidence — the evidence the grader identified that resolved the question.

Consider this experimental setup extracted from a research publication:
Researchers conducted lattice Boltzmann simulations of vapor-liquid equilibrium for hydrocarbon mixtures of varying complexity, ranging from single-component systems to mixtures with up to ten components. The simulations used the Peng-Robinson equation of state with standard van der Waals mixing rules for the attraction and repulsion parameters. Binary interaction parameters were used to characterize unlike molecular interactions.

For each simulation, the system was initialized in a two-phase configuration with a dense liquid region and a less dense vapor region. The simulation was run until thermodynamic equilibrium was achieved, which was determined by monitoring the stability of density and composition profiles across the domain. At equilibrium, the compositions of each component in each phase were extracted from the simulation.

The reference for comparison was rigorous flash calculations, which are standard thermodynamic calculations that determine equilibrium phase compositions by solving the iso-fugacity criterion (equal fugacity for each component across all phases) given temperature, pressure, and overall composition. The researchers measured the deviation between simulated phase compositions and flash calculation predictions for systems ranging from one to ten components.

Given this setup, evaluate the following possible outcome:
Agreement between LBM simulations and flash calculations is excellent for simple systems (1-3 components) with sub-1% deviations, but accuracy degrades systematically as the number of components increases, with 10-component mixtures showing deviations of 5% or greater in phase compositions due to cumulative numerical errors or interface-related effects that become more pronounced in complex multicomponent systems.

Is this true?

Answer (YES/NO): NO